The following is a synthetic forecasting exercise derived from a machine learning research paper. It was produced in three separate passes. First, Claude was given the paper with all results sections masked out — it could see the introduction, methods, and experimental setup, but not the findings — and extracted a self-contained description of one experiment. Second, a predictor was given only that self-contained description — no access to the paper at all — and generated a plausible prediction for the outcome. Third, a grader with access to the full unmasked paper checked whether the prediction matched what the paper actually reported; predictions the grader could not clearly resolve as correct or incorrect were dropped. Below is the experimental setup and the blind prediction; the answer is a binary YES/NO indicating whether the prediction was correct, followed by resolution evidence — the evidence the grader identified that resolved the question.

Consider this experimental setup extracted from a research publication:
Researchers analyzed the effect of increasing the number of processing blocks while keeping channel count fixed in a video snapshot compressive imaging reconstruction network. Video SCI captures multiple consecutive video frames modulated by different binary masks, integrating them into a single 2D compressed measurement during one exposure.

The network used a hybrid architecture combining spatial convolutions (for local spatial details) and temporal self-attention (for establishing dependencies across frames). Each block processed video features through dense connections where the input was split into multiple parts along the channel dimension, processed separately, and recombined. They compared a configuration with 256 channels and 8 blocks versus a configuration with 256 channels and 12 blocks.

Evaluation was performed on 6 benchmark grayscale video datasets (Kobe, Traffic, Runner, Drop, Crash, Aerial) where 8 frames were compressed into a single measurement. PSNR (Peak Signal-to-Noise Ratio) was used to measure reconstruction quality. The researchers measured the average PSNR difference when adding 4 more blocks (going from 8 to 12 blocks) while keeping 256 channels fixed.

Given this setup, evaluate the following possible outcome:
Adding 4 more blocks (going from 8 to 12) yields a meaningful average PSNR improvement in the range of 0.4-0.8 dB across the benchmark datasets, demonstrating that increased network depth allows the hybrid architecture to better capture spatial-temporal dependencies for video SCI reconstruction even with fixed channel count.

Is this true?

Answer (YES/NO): YES